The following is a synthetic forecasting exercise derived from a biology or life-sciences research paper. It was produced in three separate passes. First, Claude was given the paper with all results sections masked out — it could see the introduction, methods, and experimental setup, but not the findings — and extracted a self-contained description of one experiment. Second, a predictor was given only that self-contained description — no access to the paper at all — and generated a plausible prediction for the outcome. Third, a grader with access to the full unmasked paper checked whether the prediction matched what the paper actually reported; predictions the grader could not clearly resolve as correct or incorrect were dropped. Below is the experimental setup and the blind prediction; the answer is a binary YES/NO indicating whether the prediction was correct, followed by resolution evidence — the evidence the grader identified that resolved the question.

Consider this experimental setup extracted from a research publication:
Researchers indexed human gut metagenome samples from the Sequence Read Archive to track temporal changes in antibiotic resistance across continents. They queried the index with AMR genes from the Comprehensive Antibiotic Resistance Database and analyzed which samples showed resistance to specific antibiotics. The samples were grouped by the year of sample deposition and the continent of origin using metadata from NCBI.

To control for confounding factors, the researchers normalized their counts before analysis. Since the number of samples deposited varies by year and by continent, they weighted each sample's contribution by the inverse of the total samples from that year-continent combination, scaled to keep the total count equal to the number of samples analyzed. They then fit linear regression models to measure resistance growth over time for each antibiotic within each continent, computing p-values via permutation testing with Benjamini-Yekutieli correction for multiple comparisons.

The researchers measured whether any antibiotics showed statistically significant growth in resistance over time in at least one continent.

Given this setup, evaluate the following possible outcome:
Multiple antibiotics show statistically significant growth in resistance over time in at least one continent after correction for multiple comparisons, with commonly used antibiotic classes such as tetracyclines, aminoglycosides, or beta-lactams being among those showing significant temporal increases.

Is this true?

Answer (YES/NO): YES